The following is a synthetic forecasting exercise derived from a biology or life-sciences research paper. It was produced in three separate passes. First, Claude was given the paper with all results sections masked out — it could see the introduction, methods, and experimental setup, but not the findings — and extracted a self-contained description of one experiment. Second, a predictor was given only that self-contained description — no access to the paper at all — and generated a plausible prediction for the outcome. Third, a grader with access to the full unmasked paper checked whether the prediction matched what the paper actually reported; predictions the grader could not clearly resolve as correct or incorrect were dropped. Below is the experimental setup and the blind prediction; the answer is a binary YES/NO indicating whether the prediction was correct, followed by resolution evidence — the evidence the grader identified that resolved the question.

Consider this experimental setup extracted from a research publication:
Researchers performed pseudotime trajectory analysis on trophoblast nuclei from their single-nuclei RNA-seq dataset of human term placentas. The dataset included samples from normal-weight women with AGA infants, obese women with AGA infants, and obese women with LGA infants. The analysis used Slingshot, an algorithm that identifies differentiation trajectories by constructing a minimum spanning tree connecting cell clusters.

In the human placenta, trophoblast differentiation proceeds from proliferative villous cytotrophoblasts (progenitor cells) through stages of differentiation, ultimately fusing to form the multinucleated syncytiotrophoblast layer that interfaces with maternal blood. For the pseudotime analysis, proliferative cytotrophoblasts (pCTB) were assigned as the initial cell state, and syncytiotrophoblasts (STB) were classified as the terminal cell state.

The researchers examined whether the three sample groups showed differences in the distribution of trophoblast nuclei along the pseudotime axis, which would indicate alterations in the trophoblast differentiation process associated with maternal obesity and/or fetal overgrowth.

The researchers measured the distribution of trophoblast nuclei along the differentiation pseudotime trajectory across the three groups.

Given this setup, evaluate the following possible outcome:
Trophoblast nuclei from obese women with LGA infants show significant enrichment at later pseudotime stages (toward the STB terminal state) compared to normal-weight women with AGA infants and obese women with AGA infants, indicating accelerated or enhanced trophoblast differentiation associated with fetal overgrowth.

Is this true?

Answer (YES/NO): NO